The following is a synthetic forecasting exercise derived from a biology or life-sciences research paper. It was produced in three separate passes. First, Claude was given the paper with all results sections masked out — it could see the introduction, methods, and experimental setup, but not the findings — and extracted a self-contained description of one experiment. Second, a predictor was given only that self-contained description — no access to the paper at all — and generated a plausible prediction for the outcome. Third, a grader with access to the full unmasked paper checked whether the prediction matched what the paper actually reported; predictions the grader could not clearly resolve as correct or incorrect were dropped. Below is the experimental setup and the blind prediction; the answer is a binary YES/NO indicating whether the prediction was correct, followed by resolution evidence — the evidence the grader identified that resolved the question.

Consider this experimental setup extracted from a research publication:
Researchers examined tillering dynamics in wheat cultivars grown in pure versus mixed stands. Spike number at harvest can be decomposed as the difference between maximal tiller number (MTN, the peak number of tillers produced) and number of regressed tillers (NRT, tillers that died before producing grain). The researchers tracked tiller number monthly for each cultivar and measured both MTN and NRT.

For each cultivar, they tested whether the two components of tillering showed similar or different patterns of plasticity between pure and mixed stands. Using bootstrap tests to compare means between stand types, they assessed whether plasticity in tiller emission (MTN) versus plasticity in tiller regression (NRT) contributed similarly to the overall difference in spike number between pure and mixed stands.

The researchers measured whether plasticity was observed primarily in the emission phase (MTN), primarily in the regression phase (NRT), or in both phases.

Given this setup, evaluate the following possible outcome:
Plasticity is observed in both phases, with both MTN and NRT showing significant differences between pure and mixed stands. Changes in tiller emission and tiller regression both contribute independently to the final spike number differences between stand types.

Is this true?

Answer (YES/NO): NO